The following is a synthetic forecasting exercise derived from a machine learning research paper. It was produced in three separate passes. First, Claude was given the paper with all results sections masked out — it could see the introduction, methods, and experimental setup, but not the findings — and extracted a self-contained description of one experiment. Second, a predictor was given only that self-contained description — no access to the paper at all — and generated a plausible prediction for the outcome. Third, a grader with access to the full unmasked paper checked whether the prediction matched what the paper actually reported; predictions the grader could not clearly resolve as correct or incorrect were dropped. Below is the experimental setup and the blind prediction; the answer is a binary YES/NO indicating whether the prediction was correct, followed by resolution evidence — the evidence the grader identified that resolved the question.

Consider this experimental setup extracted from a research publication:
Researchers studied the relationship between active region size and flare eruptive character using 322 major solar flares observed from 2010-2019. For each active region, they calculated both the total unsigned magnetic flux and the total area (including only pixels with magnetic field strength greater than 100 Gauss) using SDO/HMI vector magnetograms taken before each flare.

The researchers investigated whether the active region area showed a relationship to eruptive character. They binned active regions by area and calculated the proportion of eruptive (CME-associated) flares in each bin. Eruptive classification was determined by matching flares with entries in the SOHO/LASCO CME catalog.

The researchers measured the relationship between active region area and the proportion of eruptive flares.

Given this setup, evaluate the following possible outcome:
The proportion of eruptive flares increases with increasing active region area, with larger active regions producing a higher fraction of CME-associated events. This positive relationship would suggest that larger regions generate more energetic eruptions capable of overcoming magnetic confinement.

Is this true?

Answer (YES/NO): NO